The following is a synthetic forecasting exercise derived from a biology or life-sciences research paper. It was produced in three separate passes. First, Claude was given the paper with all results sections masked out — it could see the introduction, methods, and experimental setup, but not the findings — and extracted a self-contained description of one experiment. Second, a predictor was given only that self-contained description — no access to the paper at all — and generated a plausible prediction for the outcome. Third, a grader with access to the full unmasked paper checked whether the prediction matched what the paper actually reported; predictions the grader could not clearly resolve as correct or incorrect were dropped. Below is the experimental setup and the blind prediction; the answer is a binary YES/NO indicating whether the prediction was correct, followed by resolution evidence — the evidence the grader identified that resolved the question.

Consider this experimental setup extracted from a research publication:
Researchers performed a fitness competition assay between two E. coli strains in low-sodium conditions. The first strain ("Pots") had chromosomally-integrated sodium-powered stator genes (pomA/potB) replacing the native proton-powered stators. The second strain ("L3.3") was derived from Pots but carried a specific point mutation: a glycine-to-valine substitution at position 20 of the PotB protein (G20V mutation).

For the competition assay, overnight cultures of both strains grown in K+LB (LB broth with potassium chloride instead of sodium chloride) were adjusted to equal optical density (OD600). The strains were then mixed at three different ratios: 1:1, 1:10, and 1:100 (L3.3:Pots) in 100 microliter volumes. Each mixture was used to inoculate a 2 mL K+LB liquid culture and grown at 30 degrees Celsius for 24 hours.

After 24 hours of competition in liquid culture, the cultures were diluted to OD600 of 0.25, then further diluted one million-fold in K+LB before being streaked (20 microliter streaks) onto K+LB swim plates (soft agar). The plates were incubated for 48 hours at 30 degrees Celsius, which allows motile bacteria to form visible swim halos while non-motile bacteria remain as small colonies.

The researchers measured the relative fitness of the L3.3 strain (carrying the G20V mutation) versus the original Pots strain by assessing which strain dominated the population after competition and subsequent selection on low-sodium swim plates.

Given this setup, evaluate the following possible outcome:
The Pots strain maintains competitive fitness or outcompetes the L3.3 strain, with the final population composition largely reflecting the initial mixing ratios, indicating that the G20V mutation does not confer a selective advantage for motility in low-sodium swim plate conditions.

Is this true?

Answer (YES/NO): NO